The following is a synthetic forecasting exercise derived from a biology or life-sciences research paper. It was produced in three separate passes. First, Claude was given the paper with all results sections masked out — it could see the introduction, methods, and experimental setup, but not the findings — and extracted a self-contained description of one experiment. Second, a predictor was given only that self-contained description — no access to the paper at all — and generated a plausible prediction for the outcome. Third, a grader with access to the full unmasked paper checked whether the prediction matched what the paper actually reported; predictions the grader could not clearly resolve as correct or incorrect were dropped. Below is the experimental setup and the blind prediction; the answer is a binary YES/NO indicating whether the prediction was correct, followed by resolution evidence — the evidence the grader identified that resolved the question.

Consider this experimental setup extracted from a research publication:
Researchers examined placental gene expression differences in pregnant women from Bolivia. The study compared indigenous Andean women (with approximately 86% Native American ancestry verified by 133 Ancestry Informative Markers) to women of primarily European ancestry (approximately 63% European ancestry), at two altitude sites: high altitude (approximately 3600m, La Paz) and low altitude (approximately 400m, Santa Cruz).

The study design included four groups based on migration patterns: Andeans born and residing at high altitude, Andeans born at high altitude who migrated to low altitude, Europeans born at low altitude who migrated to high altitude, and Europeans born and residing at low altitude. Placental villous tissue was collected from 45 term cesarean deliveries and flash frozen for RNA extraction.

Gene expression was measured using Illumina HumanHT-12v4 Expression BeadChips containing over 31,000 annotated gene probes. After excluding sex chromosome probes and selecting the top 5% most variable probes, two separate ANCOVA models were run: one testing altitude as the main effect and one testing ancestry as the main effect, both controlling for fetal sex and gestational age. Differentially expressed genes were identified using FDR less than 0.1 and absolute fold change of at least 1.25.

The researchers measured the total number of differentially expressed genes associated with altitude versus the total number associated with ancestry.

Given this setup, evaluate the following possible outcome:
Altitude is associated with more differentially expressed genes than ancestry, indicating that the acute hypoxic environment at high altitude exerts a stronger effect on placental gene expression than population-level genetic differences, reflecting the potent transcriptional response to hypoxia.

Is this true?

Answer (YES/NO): NO